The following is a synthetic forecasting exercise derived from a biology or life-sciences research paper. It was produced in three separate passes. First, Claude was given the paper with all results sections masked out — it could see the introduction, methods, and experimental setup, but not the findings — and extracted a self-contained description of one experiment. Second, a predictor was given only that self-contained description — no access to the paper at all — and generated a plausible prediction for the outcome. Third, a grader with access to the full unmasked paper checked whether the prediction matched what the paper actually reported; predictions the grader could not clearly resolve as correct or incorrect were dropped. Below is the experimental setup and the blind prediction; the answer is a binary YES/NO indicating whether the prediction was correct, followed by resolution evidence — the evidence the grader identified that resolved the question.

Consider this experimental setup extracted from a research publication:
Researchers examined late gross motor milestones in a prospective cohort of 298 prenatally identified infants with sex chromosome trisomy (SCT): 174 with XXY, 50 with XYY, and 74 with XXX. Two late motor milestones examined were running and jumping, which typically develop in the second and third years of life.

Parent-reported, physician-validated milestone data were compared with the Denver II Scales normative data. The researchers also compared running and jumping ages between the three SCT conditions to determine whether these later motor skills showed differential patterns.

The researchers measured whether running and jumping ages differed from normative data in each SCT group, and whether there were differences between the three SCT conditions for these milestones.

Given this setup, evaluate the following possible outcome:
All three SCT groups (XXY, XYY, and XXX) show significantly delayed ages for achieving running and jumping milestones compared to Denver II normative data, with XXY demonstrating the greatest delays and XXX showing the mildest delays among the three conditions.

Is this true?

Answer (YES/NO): NO